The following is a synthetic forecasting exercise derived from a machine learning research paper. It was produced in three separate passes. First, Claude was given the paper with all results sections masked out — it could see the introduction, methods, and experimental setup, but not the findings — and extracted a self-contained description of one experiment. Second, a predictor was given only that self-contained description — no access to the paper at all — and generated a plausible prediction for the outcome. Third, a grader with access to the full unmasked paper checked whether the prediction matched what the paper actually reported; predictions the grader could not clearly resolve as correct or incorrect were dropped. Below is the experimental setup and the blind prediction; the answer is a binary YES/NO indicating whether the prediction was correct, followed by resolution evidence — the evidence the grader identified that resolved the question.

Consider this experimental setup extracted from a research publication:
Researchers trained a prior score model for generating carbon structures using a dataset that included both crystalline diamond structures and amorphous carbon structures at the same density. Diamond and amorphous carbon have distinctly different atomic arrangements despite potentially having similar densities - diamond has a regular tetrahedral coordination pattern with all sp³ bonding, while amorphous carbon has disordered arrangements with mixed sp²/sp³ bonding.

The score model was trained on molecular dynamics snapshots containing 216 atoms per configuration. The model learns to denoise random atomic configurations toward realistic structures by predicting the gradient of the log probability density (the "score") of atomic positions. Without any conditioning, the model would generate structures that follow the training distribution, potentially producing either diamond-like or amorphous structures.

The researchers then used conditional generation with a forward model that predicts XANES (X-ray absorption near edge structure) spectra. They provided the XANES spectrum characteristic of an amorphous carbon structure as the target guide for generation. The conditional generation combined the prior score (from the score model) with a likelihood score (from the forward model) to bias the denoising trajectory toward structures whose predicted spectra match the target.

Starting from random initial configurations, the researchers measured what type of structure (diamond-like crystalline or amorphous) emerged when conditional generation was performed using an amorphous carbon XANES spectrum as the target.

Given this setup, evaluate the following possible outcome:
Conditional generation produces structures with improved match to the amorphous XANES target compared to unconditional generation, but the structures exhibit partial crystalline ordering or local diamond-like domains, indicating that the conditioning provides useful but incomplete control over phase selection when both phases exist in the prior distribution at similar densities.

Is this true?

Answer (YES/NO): NO